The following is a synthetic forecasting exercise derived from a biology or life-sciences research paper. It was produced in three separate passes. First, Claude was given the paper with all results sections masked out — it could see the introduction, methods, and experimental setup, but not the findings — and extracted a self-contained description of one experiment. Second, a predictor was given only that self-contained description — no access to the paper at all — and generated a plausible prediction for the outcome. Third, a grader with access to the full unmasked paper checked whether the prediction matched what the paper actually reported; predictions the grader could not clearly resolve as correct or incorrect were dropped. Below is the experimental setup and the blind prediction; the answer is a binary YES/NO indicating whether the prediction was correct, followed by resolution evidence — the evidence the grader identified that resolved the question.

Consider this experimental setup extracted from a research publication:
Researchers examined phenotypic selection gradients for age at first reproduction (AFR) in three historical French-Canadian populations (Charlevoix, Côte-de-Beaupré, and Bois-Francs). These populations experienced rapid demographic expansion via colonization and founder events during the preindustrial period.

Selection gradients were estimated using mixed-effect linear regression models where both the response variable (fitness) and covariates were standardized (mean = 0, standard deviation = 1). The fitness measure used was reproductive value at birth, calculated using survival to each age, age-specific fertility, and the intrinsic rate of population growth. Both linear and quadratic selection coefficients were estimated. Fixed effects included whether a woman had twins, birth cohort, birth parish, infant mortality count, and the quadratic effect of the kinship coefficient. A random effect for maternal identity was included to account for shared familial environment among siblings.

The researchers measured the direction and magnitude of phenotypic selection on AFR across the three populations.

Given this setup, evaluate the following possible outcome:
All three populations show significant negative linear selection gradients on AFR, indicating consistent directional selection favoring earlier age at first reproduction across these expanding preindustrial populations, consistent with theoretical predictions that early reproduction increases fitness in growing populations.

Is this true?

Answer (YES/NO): YES